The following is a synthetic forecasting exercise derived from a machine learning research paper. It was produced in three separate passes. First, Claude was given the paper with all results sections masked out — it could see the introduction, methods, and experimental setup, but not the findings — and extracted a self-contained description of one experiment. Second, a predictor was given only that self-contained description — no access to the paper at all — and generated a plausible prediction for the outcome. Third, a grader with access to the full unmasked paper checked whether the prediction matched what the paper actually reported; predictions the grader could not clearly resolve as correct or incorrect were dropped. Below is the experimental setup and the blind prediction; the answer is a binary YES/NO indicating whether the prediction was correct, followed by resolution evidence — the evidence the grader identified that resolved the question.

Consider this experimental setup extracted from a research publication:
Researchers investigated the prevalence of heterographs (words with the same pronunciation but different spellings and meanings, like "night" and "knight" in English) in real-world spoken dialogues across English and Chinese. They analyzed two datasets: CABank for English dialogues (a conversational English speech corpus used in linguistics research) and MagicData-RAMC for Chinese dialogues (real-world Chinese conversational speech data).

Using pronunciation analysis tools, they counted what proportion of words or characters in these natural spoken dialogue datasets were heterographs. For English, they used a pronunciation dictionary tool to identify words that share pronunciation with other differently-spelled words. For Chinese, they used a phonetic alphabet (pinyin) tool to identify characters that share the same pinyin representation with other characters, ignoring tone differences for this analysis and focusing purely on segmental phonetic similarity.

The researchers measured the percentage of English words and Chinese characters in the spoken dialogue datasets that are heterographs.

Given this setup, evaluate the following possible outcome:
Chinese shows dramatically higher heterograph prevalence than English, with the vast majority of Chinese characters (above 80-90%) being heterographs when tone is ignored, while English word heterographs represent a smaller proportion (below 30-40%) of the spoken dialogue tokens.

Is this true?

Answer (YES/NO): YES